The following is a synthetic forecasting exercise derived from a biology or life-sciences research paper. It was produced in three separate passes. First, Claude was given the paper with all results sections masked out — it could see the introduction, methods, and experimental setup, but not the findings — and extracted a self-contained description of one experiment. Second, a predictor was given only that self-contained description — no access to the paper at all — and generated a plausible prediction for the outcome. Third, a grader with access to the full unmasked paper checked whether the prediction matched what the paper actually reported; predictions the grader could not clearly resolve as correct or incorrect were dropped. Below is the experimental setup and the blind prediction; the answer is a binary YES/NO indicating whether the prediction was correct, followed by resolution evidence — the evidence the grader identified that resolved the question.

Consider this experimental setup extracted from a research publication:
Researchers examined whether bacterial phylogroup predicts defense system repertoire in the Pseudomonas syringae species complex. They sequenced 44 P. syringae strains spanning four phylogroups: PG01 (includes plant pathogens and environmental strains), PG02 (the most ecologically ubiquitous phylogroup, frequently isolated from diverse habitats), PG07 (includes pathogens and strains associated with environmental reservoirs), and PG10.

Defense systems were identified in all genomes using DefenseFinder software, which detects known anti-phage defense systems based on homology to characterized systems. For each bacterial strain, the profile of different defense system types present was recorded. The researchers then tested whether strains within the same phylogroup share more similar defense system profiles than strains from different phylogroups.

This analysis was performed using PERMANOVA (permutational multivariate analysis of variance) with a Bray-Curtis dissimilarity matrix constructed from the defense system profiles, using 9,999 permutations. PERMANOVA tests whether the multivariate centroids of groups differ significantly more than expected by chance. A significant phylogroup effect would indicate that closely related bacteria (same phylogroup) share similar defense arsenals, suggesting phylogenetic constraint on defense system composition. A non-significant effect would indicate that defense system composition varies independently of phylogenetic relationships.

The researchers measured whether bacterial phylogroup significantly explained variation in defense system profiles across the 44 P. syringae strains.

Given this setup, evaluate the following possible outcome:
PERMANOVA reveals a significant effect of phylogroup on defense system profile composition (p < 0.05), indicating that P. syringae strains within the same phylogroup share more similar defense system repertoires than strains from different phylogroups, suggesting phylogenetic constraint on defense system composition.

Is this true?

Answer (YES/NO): YES